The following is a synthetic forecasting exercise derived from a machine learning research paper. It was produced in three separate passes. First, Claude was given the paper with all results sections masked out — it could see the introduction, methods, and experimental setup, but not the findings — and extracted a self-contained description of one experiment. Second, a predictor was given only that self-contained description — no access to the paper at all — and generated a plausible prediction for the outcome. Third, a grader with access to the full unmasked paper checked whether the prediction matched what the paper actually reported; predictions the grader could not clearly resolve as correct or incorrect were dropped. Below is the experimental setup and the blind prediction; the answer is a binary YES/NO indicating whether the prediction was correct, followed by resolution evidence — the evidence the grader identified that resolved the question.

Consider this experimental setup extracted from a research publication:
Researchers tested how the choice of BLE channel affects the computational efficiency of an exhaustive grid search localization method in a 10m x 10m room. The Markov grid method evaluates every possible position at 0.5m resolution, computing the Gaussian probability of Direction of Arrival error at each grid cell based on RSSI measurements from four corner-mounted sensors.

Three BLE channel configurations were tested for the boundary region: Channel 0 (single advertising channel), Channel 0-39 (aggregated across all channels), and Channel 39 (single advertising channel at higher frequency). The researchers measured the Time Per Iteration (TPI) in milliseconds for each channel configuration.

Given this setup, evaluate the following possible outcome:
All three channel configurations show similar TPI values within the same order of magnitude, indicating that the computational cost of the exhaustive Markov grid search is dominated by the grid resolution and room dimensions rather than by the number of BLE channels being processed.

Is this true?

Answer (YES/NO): NO